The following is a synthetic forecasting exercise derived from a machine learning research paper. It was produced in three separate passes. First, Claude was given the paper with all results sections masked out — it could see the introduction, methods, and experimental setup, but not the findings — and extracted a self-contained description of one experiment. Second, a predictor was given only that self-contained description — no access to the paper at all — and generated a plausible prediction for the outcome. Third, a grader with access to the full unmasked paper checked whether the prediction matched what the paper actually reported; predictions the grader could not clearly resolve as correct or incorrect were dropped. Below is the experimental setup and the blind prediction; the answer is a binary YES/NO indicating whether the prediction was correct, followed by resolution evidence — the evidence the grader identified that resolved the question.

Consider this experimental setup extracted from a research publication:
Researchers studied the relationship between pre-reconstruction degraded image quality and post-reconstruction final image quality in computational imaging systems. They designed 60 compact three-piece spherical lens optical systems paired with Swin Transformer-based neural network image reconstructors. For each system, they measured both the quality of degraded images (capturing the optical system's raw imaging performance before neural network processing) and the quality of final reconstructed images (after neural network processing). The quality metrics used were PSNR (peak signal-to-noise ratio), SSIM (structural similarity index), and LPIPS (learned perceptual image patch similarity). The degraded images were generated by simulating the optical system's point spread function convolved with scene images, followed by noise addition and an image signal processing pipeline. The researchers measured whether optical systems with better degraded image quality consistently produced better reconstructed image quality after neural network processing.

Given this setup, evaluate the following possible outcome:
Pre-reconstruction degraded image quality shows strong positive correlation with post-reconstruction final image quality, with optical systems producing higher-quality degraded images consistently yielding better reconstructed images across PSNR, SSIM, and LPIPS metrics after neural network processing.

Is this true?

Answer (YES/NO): NO